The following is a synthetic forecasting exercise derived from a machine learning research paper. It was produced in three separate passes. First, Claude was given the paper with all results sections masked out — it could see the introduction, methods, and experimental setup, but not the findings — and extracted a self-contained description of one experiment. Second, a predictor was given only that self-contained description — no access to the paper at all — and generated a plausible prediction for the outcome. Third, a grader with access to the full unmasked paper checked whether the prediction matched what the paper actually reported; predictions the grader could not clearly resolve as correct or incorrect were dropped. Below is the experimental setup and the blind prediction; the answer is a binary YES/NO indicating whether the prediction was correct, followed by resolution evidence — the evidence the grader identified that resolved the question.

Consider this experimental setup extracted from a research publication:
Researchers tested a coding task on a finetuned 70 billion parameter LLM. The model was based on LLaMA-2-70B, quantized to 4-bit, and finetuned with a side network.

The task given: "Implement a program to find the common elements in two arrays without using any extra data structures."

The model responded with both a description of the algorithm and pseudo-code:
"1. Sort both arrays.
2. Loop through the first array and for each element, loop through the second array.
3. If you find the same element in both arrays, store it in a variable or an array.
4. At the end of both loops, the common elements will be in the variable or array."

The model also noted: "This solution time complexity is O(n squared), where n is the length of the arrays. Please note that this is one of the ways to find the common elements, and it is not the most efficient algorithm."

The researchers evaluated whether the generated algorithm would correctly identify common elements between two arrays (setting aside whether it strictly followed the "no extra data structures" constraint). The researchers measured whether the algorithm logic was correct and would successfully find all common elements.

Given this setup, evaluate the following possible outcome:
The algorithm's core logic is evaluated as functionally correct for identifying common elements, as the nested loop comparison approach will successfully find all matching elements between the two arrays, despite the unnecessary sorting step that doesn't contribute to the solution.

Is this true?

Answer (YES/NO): YES